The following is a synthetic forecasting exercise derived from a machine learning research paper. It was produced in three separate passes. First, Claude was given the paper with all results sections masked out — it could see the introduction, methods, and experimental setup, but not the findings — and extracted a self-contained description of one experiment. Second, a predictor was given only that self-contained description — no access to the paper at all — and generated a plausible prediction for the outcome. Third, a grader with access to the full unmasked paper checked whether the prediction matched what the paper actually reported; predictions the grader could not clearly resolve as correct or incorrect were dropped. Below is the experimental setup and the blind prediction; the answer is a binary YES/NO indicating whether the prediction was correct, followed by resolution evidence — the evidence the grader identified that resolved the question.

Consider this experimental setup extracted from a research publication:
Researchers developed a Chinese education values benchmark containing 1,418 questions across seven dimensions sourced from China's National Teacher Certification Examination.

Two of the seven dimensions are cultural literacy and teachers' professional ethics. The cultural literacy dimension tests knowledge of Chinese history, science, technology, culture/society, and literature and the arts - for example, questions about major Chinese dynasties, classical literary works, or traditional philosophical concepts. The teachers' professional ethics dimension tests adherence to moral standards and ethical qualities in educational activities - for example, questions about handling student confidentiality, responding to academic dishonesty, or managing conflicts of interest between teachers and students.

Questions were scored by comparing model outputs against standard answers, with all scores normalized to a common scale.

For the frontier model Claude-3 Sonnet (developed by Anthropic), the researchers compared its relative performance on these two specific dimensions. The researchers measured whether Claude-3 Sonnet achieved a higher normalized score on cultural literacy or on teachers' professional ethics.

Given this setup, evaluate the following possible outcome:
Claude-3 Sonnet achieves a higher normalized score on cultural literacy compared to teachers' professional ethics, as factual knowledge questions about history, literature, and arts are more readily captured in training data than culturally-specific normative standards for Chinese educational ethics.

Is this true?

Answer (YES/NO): NO